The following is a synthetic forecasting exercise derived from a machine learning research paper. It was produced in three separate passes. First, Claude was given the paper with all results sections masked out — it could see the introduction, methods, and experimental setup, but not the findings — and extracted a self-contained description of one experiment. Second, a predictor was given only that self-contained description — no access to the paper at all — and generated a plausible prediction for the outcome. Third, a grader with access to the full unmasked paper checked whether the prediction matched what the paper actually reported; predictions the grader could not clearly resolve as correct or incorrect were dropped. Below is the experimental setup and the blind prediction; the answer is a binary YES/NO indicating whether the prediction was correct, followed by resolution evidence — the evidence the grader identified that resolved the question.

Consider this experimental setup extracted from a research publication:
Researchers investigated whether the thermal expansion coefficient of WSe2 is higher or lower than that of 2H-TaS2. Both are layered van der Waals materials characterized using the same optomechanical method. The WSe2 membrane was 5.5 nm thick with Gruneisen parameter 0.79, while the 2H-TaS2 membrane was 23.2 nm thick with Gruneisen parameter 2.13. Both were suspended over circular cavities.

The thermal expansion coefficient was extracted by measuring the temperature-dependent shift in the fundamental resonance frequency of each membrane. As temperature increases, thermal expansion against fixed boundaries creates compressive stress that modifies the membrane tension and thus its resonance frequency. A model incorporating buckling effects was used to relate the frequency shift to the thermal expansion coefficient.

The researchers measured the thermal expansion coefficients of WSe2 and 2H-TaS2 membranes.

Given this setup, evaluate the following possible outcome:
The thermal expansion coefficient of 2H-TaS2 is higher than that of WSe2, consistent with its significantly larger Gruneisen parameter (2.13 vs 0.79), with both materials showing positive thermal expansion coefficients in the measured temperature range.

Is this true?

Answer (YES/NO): NO